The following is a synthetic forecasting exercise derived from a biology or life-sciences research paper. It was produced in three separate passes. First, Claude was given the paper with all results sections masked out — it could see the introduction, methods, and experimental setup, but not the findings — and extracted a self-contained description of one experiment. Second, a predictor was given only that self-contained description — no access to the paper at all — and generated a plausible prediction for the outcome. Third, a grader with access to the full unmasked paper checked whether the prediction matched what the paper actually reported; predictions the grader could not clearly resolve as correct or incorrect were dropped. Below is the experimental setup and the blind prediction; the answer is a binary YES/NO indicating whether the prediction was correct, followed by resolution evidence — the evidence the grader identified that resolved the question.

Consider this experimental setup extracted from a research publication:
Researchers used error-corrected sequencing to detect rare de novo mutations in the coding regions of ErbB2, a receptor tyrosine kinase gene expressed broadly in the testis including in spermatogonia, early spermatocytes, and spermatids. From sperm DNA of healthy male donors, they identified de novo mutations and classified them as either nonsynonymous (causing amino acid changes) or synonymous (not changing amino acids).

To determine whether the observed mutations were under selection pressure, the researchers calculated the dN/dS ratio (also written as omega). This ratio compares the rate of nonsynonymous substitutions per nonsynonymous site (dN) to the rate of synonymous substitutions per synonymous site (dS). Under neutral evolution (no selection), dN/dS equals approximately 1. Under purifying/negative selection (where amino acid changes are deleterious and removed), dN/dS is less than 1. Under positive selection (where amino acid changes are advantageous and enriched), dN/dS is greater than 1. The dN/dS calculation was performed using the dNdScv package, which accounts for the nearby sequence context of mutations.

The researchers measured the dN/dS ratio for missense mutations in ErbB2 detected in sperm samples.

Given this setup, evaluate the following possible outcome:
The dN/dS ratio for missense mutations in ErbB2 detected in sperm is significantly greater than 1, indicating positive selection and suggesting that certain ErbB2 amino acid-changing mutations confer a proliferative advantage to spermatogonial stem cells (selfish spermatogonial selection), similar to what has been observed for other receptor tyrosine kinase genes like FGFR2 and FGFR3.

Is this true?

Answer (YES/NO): YES